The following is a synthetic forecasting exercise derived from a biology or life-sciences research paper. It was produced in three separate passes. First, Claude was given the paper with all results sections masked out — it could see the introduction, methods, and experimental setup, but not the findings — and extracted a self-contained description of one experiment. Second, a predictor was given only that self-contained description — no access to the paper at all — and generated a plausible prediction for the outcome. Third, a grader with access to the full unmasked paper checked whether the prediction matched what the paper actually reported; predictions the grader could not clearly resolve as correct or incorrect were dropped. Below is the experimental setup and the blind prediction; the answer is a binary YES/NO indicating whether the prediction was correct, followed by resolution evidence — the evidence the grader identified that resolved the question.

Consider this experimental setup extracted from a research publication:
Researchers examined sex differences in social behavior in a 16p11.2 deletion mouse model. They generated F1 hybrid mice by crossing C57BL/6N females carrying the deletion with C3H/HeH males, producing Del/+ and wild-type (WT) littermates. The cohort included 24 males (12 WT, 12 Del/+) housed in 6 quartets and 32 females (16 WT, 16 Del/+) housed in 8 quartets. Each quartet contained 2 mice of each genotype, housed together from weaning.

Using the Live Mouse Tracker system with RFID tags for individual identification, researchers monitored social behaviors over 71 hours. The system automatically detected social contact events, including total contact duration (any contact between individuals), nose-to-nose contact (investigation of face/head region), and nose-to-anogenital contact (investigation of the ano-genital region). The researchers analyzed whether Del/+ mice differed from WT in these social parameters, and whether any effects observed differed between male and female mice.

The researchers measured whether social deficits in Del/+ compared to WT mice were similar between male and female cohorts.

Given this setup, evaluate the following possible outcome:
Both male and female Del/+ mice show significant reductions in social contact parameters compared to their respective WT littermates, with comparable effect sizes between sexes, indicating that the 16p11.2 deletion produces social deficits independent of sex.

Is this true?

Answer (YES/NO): NO